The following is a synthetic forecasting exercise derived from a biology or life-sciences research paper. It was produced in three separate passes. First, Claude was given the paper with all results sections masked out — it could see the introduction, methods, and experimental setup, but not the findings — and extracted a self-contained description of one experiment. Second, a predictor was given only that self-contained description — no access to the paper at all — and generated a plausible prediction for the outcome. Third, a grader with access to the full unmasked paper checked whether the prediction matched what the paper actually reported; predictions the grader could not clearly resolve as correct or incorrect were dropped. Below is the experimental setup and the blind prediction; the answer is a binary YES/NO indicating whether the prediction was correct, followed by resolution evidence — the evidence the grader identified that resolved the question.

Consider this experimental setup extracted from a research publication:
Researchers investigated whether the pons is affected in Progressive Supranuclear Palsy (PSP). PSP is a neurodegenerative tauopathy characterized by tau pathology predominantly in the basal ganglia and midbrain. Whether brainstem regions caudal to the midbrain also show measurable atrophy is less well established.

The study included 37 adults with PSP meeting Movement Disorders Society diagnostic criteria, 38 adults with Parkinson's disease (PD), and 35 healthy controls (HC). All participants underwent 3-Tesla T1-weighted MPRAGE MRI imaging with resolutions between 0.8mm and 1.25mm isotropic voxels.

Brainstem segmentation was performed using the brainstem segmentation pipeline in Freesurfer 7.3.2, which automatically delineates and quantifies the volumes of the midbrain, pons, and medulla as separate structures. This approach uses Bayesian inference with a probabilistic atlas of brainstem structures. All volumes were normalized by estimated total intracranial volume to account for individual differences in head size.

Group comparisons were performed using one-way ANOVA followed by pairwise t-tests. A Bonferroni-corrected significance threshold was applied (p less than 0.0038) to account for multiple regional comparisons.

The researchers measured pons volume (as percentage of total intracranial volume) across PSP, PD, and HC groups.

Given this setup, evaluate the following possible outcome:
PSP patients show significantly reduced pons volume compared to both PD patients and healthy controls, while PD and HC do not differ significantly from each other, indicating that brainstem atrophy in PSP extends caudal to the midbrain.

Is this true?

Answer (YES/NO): NO